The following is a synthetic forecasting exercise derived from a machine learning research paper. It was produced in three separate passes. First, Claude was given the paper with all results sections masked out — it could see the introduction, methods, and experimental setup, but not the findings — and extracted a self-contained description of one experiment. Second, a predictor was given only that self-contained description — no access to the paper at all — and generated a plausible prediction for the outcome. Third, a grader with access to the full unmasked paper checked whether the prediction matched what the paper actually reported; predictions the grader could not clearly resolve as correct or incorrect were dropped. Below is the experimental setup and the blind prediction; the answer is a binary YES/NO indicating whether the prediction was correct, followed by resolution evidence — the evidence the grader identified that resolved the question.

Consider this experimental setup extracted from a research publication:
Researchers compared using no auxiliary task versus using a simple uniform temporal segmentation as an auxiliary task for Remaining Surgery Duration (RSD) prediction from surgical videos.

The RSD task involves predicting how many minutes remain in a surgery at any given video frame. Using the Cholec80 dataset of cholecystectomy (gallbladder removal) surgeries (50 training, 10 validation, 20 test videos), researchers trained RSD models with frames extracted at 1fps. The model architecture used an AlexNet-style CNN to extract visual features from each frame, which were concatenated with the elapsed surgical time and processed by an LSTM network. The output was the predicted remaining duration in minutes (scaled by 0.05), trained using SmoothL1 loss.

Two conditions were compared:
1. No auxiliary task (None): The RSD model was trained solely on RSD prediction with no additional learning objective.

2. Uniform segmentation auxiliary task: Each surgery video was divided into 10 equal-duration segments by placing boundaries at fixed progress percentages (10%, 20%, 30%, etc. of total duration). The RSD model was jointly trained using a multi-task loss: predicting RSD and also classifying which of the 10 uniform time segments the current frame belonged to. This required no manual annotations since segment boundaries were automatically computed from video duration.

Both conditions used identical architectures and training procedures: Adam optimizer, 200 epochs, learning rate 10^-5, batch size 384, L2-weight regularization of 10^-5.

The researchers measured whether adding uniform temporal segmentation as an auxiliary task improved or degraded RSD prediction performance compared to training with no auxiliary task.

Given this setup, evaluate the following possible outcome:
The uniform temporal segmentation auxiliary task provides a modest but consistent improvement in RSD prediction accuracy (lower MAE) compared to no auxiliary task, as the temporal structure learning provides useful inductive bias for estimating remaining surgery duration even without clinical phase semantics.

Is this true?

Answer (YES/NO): YES